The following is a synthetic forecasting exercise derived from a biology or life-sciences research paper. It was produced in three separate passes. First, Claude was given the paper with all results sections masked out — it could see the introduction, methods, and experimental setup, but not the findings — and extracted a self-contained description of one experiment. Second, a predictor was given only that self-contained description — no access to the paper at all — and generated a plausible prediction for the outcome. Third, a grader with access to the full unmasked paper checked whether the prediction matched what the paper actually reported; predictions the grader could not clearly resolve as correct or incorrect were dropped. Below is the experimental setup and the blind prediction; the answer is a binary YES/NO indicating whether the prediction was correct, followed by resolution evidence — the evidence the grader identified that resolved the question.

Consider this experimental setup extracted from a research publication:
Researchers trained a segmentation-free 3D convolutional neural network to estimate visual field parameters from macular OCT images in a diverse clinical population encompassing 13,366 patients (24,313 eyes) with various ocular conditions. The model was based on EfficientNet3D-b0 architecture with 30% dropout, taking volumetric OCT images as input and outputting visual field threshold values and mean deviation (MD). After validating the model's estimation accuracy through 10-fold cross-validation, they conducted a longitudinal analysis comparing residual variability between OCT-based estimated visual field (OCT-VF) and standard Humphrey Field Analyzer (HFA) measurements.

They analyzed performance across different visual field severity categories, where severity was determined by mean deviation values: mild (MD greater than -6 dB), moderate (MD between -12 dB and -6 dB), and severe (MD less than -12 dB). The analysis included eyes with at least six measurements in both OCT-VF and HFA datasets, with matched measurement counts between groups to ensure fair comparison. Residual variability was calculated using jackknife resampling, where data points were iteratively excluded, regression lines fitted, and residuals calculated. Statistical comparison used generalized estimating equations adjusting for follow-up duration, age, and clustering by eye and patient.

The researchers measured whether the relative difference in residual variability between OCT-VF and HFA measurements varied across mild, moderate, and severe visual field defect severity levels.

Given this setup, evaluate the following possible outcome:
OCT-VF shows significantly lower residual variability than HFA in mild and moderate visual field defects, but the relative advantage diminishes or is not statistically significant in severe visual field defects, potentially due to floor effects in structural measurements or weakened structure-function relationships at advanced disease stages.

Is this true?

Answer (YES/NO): NO